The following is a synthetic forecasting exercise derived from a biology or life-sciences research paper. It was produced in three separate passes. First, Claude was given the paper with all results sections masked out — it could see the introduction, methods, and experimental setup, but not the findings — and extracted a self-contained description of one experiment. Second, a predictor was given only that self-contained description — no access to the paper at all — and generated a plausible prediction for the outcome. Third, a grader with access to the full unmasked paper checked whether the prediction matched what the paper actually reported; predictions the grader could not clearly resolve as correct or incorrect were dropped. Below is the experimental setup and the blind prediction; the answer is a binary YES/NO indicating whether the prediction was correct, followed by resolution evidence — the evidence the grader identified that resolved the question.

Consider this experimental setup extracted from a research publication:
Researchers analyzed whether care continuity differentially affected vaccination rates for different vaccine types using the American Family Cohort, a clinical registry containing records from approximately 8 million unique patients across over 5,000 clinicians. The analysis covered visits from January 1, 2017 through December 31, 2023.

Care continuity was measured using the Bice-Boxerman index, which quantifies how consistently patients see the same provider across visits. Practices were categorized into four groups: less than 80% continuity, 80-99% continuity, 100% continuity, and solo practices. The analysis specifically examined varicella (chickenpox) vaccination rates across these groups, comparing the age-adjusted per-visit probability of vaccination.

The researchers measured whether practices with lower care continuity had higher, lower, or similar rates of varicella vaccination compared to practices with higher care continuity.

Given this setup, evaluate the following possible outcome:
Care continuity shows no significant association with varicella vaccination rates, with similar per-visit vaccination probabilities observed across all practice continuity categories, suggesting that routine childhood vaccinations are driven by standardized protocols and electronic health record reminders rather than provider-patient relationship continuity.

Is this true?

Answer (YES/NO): NO